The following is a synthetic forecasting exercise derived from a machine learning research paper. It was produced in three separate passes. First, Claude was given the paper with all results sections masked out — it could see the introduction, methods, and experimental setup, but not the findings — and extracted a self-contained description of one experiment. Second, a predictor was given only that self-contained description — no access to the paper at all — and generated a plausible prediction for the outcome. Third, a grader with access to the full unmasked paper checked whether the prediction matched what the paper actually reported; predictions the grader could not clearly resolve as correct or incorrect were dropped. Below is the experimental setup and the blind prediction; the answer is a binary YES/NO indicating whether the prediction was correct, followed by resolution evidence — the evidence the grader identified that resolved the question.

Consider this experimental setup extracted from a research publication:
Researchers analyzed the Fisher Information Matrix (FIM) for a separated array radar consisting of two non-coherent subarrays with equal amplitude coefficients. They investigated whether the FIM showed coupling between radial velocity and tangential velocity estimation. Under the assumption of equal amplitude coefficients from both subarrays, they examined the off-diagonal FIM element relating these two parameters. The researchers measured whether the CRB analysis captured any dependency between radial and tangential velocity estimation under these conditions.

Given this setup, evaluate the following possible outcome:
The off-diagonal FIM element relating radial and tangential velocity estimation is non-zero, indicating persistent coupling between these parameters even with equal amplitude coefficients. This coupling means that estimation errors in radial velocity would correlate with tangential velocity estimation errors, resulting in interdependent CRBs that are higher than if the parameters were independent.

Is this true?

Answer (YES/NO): NO